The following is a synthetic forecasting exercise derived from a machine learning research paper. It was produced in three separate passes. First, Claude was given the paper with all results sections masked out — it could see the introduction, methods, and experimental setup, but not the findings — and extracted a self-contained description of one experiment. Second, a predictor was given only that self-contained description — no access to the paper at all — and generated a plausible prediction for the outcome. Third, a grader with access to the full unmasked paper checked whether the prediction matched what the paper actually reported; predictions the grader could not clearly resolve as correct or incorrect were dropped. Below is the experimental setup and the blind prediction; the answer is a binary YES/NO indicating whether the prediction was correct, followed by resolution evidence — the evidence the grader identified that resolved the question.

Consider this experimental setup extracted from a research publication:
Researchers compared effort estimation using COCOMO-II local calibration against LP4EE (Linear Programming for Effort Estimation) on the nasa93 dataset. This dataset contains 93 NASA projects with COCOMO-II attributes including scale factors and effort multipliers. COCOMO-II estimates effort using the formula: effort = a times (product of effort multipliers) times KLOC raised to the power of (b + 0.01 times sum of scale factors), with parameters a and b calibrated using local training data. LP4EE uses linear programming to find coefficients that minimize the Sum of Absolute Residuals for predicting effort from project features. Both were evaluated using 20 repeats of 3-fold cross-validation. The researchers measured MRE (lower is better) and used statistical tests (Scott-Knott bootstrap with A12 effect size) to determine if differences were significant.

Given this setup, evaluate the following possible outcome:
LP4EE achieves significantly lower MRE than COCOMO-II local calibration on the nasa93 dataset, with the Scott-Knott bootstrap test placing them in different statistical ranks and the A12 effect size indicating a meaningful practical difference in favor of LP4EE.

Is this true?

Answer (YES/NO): YES